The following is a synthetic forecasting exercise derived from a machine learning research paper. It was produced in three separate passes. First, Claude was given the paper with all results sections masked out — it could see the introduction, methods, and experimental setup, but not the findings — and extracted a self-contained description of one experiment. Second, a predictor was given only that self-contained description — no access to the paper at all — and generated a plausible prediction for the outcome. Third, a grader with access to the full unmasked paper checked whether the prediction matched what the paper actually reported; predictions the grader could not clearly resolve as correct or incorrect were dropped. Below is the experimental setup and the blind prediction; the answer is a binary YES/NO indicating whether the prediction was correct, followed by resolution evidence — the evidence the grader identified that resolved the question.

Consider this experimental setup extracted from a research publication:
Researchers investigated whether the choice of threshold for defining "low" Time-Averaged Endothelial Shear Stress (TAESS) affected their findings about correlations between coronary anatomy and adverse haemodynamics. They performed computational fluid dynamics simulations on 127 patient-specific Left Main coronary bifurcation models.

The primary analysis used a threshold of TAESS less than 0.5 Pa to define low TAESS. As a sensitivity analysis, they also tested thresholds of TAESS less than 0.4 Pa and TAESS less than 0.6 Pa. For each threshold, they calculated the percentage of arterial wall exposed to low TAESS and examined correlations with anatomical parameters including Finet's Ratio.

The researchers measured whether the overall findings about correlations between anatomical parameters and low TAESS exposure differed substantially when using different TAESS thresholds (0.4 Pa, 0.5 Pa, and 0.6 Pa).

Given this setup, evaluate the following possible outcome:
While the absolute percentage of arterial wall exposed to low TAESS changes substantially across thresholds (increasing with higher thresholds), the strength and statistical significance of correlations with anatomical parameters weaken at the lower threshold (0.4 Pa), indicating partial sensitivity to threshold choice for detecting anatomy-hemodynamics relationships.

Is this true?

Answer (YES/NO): NO